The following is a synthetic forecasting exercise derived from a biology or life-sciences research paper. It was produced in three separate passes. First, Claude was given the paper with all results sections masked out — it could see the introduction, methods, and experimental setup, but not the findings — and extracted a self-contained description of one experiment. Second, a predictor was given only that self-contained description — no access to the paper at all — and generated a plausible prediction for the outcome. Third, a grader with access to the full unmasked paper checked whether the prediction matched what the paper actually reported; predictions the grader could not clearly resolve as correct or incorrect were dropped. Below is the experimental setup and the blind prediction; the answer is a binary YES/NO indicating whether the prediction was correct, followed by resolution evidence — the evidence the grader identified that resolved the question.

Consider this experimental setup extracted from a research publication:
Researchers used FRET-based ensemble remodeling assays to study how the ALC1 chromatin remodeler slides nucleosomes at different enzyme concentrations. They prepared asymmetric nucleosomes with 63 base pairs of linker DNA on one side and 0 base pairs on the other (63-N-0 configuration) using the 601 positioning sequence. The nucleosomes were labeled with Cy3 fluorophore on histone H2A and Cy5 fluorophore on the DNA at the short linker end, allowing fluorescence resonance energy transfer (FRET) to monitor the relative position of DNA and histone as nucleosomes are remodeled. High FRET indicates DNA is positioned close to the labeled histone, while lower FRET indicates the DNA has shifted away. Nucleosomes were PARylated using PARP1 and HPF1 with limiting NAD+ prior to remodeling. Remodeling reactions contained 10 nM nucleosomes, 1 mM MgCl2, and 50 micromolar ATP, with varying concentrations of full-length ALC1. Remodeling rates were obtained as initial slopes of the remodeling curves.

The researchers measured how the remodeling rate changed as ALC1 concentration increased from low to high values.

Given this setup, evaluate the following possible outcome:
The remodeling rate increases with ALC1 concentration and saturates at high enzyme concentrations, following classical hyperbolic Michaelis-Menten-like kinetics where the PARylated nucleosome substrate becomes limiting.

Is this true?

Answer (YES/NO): NO